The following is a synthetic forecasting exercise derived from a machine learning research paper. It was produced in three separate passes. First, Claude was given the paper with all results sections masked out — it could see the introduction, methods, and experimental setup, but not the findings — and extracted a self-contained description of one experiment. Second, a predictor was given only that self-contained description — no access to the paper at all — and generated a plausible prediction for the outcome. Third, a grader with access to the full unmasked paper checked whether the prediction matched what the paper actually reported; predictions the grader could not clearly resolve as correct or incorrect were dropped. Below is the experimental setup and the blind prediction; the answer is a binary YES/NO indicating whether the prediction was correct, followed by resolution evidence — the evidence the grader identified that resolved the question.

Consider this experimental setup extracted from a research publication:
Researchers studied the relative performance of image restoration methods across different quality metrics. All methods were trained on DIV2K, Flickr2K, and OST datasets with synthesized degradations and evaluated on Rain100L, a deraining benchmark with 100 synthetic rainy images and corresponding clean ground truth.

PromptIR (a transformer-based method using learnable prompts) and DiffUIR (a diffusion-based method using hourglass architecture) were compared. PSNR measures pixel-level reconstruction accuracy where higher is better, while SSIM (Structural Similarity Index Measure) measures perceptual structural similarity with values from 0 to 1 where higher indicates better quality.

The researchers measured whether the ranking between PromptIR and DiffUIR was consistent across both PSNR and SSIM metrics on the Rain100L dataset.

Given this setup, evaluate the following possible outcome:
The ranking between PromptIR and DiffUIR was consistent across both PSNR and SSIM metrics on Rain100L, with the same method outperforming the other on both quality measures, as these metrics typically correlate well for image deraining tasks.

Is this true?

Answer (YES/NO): YES